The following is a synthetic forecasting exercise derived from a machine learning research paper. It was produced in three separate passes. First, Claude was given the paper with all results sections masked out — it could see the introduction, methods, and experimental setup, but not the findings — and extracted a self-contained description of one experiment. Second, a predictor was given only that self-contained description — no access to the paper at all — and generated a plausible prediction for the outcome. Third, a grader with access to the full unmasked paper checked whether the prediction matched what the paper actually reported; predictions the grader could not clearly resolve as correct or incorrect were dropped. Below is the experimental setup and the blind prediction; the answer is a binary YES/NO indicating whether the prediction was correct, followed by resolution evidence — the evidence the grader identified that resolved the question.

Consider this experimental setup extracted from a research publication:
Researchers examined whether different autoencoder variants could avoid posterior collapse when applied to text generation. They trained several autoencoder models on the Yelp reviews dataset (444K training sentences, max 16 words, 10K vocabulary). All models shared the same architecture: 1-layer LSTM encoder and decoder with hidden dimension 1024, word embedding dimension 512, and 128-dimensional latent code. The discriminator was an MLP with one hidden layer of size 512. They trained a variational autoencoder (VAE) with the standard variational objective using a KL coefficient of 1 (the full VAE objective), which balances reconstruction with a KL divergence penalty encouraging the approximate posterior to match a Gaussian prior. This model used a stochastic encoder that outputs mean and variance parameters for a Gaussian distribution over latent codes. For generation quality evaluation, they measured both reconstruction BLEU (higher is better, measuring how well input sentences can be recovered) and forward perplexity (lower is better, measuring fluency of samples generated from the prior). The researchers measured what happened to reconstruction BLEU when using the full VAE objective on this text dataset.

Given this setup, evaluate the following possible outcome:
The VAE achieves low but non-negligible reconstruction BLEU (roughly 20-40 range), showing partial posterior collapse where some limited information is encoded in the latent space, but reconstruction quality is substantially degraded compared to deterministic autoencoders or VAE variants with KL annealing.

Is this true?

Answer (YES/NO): NO